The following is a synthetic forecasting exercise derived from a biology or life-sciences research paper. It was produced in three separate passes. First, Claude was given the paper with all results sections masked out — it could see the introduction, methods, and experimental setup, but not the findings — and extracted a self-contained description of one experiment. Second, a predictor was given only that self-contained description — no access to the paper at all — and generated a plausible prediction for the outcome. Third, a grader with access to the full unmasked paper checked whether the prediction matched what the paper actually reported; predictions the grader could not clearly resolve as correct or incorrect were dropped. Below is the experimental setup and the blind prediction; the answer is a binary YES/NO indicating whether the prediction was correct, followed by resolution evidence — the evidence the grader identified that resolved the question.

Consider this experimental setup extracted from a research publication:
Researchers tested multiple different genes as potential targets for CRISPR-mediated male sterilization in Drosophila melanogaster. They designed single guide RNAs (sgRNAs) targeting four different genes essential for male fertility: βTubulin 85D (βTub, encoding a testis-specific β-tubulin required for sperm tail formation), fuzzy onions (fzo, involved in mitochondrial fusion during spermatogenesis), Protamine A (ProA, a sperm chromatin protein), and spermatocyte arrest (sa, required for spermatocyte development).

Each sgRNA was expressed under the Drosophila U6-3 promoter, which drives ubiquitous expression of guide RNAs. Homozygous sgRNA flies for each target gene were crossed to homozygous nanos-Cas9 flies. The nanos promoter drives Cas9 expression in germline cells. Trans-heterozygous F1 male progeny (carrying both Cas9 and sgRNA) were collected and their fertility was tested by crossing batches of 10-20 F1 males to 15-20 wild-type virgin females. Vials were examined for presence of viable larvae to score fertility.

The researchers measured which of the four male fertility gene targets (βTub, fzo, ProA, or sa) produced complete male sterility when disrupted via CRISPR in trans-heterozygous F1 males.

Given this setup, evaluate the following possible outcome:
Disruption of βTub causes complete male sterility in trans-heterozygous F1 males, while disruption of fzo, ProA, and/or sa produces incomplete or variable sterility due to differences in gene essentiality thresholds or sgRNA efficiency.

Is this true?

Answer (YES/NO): NO